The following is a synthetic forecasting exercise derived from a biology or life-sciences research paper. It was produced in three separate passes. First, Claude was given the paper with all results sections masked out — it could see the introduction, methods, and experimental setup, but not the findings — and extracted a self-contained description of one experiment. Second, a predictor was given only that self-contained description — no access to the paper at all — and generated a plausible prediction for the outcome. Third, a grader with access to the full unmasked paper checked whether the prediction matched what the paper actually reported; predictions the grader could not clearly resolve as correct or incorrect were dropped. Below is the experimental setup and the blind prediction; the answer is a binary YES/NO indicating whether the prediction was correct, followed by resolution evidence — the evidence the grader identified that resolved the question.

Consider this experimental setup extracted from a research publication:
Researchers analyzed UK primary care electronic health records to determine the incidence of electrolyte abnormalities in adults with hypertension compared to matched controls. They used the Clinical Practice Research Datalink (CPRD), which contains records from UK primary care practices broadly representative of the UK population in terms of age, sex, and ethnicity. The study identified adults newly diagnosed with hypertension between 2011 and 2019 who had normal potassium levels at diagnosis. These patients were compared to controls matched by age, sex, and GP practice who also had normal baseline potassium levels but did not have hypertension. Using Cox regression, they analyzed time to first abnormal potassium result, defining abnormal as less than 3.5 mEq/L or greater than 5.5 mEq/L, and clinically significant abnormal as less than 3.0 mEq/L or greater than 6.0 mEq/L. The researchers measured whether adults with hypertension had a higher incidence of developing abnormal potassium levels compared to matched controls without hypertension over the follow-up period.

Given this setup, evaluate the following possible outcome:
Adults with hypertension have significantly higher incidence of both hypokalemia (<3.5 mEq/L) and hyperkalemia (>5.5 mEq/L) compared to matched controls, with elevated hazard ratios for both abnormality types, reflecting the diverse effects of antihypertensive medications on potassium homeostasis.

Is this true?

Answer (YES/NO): NO